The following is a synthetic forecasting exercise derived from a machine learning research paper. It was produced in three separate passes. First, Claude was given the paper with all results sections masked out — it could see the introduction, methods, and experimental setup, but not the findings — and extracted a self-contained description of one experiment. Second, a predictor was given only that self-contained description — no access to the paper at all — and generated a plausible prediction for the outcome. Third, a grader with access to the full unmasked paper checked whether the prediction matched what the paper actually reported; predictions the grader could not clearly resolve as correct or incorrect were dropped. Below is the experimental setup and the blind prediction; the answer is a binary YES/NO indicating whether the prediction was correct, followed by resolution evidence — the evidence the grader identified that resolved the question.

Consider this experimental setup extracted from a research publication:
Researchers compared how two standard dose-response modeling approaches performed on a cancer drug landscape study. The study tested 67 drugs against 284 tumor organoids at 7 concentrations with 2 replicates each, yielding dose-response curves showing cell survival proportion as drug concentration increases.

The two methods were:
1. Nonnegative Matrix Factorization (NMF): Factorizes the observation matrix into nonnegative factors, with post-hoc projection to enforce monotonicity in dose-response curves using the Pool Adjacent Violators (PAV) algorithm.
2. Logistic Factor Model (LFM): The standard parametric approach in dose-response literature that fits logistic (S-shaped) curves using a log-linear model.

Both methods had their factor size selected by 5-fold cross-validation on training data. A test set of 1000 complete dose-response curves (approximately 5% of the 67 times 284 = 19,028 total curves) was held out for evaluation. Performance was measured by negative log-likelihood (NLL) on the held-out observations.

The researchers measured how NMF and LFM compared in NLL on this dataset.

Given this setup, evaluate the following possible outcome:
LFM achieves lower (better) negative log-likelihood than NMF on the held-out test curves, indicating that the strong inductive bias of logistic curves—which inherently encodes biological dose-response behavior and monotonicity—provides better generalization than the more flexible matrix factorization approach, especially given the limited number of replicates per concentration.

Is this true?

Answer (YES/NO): NO